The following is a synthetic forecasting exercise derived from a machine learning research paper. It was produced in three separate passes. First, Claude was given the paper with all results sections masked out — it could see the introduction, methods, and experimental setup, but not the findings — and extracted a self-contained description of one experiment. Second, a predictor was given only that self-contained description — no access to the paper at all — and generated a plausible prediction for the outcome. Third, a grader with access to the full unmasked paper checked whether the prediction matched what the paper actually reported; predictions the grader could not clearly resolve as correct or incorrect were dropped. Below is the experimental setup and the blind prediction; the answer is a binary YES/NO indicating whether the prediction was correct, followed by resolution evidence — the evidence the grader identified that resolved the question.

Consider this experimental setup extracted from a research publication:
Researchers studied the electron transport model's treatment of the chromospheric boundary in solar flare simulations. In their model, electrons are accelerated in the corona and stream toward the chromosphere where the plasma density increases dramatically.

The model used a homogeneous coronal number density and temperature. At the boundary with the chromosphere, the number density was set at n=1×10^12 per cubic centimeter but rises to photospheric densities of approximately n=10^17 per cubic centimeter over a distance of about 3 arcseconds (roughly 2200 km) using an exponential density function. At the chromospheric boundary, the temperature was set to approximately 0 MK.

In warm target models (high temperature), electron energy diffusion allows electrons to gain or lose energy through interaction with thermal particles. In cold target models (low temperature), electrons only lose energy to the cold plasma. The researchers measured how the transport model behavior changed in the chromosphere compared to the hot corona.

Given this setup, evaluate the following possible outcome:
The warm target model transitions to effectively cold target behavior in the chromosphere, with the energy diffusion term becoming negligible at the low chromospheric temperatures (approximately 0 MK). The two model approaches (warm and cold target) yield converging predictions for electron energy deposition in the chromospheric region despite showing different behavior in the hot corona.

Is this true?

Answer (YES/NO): YES